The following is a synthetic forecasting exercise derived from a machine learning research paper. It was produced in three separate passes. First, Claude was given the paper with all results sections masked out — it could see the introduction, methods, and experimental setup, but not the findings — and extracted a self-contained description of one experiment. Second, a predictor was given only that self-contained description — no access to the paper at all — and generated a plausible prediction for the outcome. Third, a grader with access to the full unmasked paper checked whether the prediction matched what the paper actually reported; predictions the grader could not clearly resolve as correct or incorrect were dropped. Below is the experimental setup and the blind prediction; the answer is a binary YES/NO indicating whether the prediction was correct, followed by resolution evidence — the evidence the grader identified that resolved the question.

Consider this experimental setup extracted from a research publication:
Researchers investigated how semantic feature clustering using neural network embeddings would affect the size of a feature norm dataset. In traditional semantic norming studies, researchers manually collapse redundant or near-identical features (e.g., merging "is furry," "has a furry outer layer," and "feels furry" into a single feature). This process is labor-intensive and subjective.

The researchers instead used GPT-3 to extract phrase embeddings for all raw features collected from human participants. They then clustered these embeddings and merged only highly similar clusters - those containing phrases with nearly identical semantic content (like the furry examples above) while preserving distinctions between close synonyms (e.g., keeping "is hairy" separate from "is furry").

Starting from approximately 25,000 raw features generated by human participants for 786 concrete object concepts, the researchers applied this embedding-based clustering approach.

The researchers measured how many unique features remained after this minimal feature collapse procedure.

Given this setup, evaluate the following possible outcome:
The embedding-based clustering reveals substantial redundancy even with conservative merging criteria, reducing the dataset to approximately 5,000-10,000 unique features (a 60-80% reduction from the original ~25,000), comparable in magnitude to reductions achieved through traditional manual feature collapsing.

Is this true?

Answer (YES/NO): NO